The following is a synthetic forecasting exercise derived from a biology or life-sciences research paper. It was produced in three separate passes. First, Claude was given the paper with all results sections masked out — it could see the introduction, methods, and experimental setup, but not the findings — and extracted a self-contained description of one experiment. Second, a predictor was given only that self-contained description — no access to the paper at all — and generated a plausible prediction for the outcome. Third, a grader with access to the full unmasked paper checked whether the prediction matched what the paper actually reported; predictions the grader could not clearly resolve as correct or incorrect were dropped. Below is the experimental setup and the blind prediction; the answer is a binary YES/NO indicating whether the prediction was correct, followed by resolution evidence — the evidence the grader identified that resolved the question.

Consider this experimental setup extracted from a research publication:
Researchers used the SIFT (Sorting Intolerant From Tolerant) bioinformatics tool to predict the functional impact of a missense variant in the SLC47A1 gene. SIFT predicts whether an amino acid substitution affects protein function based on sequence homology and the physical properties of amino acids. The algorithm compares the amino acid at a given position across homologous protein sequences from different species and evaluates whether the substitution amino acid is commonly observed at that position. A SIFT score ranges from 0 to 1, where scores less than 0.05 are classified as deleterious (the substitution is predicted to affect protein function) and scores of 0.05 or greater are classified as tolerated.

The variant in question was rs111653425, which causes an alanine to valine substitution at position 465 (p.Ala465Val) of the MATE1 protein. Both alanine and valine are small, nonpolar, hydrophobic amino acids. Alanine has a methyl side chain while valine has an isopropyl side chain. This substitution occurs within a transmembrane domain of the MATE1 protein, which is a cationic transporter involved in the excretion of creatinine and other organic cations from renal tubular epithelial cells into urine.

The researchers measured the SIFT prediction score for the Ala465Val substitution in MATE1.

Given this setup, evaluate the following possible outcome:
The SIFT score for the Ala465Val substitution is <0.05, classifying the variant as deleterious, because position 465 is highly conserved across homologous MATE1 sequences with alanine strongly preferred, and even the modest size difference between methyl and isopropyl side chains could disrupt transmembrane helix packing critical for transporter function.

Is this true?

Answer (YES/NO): YES